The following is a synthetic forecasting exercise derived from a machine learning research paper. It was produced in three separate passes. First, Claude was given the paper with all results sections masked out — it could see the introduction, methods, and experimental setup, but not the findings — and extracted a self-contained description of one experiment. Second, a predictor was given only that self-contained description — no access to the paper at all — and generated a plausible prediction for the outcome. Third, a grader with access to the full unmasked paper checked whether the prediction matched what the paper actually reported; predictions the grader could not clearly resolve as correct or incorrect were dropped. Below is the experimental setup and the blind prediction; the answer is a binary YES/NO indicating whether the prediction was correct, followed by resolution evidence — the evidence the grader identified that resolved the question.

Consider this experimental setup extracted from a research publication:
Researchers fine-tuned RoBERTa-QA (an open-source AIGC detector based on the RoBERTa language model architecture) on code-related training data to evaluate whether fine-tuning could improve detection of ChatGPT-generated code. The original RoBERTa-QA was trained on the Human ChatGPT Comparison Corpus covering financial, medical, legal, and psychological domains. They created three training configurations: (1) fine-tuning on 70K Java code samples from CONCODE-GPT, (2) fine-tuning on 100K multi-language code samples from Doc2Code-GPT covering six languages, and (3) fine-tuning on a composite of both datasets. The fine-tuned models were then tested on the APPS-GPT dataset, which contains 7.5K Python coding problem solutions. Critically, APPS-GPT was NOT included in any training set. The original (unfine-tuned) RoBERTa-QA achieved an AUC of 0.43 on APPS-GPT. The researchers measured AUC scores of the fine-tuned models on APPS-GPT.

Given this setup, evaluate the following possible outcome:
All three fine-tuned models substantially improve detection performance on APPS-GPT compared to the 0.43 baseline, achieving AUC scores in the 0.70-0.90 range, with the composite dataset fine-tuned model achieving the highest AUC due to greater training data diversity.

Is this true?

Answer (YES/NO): YES